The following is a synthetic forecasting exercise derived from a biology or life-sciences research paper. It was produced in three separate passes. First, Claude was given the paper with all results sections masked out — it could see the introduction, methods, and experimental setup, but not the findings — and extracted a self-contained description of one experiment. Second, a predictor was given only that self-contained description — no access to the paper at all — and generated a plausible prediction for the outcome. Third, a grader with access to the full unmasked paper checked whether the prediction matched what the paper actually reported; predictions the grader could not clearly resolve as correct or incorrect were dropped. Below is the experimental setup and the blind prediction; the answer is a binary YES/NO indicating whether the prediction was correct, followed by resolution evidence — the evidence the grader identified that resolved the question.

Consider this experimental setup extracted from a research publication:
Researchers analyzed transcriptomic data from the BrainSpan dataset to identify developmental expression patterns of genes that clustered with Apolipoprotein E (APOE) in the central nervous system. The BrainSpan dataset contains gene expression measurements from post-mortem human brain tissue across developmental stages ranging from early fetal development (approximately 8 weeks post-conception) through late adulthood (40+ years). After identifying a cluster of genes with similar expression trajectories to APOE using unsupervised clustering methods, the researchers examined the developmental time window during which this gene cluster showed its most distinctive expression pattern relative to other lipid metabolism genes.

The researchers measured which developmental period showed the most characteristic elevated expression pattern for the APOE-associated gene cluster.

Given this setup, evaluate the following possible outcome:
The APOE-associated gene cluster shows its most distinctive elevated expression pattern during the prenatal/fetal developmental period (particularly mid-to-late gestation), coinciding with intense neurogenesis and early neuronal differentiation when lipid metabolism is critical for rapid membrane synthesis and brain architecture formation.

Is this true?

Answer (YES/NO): NO